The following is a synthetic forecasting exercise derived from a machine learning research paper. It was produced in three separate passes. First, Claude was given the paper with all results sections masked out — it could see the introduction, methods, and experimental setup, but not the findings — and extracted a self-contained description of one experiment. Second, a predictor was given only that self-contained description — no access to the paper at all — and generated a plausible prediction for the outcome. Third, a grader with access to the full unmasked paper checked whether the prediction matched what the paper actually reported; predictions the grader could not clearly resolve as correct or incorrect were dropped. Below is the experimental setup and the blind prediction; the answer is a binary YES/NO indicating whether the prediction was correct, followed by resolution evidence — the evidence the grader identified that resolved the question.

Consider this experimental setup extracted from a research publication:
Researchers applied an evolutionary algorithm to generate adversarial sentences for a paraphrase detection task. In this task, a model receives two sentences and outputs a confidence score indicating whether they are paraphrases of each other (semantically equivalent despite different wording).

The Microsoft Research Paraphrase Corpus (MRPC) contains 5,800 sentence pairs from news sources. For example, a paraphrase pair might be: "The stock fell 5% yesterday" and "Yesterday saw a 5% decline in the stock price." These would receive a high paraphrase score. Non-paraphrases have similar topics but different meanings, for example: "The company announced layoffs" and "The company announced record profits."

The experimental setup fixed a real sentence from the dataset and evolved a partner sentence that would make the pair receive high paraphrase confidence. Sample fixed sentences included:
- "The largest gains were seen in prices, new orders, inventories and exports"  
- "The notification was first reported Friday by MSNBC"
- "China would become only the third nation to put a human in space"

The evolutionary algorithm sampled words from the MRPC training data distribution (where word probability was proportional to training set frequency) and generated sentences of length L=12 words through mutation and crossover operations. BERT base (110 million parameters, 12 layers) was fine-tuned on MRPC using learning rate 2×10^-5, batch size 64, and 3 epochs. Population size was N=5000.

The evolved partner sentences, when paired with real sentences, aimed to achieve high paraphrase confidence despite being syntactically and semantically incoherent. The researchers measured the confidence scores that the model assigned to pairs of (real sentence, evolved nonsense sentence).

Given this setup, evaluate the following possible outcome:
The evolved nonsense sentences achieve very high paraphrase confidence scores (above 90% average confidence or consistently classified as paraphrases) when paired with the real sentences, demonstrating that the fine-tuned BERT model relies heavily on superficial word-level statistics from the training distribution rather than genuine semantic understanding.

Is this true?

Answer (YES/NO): YES